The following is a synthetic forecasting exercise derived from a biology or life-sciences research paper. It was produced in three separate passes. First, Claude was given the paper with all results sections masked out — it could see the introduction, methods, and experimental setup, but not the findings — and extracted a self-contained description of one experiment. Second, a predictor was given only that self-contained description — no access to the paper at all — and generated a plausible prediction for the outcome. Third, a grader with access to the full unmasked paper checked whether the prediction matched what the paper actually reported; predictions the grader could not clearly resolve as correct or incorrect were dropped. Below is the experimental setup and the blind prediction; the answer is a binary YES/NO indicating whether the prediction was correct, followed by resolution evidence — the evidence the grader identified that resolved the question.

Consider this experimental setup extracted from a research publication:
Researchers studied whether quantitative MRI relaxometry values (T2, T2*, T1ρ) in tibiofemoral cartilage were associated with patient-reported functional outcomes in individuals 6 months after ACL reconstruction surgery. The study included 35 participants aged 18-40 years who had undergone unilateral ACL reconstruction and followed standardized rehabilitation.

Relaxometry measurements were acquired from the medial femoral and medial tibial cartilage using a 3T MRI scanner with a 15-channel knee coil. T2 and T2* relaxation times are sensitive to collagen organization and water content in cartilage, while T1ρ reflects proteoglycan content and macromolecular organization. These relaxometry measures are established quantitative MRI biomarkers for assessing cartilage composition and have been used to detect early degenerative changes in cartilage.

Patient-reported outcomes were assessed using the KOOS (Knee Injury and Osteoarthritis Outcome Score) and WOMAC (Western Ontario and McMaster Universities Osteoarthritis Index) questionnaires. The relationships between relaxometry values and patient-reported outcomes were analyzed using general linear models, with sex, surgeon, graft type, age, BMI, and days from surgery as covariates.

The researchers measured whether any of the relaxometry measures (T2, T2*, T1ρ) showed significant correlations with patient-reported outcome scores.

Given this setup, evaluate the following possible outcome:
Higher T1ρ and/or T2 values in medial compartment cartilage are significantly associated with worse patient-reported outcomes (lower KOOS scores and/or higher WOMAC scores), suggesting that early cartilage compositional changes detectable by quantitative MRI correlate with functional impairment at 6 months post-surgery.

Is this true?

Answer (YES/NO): NO